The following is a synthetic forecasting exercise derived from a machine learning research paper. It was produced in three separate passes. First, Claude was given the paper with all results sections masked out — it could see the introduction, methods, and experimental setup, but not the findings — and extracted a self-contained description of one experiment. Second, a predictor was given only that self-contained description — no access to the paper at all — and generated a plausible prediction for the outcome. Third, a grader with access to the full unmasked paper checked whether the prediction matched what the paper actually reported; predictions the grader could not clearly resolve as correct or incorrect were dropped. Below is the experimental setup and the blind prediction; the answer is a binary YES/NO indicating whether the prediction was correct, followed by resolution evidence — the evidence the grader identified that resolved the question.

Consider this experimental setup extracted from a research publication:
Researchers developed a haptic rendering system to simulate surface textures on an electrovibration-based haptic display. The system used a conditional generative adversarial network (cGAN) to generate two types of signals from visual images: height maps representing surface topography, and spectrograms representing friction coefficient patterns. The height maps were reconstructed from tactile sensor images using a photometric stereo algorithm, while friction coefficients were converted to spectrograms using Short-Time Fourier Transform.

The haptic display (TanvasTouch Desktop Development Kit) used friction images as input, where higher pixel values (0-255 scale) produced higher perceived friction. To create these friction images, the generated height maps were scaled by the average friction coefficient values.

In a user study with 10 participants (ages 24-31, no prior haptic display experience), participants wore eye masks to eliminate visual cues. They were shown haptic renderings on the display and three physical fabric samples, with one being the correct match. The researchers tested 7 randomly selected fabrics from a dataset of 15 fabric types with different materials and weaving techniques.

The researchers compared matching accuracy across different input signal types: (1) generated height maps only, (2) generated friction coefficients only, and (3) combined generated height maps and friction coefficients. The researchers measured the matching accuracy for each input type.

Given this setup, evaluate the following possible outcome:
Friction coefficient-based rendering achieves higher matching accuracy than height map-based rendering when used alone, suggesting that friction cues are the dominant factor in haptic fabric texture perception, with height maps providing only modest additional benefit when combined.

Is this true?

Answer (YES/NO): NO